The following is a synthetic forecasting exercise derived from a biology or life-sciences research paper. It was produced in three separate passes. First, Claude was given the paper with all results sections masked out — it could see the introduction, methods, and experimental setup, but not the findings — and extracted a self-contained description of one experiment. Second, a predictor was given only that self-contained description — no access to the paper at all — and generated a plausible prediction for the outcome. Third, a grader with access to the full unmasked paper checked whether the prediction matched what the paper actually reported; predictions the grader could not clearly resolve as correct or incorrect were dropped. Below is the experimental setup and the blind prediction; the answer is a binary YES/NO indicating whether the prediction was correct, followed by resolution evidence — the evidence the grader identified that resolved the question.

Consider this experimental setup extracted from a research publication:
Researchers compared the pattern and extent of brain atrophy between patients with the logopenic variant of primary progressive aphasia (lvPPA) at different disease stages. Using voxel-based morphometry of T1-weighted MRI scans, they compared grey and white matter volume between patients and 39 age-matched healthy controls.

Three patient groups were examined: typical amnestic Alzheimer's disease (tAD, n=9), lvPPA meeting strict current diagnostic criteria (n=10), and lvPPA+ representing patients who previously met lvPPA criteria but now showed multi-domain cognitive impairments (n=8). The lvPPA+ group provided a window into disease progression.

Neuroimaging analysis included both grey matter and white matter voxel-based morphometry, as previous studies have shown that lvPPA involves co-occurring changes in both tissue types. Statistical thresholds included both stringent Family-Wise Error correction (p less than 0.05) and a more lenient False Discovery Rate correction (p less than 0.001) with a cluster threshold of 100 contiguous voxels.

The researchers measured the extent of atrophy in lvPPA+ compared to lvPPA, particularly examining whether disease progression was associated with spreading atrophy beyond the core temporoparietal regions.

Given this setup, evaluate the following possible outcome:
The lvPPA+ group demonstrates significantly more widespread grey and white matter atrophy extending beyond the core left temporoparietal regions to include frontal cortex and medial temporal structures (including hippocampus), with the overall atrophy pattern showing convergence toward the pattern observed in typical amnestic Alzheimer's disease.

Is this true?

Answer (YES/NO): NO